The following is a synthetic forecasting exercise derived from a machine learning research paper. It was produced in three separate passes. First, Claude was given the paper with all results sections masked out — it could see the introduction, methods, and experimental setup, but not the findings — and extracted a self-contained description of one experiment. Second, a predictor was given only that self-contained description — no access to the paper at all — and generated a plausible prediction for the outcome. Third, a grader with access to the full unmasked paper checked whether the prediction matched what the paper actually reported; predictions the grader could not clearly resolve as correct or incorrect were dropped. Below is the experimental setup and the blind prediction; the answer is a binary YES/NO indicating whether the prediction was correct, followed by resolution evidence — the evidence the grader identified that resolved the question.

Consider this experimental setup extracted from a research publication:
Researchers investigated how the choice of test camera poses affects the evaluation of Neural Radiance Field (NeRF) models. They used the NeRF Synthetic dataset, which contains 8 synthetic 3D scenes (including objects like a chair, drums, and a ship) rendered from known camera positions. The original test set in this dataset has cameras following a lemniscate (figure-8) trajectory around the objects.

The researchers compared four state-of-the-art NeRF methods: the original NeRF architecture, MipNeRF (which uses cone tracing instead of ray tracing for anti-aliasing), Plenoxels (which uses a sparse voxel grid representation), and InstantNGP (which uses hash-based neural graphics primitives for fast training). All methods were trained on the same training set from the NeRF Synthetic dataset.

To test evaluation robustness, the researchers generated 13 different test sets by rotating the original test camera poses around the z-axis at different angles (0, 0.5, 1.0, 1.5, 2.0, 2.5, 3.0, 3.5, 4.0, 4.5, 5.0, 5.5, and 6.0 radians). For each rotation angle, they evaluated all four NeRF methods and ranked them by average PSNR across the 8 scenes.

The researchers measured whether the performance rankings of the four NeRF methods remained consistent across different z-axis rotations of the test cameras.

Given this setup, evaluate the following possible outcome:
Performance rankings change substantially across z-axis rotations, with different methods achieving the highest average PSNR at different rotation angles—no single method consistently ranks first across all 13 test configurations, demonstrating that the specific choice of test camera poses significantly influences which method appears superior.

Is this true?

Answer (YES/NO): YES